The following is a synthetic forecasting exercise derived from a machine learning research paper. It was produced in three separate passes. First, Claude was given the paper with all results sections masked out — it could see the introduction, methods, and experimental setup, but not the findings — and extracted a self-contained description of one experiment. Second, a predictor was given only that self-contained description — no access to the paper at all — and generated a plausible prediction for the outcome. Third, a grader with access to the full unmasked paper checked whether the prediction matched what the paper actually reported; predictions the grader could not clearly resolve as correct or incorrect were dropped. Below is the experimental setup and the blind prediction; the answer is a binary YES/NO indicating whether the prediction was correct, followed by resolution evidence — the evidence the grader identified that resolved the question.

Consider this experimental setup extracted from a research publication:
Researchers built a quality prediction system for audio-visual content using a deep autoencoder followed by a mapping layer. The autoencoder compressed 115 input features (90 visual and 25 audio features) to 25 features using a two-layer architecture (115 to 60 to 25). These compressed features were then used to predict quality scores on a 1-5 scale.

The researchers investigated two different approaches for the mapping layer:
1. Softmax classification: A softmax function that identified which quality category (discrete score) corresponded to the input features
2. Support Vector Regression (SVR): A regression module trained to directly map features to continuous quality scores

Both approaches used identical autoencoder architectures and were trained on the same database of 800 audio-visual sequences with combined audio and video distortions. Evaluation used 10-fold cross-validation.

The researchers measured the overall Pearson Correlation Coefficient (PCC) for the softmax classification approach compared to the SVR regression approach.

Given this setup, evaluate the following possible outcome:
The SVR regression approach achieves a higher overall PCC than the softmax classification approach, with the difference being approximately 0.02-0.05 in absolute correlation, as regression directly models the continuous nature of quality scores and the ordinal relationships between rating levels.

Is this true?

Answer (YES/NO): NO